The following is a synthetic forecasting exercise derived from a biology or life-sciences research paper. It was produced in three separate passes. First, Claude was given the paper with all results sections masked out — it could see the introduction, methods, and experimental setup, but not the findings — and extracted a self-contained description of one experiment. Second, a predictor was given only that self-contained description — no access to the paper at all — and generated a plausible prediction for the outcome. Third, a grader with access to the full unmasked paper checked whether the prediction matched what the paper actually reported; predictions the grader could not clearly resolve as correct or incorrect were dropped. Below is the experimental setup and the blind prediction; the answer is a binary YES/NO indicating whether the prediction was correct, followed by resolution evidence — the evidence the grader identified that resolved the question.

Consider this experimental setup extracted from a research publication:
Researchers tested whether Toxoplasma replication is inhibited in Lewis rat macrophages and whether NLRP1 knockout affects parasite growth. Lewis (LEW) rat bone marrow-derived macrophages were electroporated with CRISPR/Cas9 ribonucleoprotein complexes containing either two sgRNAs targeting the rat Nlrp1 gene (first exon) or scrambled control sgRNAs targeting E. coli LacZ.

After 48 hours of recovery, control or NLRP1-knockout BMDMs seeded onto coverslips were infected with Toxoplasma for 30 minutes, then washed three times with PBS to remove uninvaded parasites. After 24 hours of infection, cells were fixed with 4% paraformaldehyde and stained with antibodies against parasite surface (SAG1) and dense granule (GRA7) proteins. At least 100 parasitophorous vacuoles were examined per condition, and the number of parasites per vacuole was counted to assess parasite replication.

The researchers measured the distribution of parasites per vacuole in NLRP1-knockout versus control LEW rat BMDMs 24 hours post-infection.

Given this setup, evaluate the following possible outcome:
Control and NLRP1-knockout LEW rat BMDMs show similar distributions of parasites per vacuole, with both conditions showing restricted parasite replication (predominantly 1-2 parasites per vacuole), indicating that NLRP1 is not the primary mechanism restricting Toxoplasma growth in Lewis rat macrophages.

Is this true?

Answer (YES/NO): NO